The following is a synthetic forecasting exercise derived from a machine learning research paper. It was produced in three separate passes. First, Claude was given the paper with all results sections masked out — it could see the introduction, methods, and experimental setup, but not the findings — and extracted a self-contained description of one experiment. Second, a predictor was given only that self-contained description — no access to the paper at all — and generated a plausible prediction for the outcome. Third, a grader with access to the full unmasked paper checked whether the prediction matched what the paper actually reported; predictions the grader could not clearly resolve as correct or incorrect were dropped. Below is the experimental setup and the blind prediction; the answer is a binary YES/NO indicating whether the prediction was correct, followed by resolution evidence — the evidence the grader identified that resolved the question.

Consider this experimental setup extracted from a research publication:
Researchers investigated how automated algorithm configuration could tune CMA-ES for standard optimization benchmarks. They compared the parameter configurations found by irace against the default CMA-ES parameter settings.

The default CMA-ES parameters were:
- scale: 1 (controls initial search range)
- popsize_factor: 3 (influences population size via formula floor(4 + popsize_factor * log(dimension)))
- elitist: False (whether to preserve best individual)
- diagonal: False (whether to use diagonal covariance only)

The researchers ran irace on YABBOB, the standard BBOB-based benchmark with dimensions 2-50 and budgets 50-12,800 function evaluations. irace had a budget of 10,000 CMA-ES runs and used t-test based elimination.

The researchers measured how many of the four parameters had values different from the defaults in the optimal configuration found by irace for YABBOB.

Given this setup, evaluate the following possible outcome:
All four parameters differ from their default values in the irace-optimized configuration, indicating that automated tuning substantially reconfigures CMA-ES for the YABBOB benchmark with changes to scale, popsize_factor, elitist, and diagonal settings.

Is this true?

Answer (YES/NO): NO